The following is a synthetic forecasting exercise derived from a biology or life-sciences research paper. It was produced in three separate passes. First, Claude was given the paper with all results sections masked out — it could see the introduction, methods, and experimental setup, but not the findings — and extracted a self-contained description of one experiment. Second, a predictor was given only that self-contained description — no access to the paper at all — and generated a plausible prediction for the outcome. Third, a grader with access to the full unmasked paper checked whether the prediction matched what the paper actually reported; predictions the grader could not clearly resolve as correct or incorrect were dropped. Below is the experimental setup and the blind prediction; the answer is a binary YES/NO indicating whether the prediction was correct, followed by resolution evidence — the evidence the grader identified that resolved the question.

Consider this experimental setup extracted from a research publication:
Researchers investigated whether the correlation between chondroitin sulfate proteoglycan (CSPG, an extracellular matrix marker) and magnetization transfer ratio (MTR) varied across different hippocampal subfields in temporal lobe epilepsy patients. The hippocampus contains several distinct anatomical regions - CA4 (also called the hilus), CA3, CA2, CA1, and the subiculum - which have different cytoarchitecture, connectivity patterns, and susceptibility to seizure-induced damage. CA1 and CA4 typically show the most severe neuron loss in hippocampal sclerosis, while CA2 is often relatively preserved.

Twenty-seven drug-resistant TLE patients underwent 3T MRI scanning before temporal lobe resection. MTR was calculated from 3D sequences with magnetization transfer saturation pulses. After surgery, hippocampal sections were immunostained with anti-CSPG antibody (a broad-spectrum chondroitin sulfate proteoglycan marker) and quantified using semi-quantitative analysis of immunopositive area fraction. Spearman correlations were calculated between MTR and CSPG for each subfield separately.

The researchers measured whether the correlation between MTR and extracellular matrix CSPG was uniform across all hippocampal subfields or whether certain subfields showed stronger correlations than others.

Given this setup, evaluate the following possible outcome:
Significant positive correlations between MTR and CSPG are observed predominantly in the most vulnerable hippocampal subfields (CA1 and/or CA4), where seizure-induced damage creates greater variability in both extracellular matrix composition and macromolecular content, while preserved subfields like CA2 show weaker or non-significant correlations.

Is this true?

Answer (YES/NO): NO